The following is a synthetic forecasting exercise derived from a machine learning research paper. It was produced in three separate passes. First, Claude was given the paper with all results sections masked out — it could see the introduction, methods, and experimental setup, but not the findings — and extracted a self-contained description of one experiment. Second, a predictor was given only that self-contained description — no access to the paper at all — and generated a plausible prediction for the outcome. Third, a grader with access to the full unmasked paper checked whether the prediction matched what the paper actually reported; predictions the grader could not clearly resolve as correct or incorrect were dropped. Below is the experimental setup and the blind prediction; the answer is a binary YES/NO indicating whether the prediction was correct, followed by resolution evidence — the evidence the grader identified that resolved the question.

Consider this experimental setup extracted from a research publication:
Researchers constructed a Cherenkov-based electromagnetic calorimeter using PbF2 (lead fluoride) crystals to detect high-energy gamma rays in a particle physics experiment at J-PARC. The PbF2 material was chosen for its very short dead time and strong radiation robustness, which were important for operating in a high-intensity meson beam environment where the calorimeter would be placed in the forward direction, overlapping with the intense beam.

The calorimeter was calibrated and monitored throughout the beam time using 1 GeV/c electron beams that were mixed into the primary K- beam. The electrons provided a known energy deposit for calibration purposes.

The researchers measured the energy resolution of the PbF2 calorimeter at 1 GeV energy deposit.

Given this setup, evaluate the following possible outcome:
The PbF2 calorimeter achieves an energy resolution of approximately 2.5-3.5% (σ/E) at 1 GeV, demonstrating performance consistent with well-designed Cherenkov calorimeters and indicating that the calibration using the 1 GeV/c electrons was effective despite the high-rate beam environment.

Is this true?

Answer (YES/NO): NO